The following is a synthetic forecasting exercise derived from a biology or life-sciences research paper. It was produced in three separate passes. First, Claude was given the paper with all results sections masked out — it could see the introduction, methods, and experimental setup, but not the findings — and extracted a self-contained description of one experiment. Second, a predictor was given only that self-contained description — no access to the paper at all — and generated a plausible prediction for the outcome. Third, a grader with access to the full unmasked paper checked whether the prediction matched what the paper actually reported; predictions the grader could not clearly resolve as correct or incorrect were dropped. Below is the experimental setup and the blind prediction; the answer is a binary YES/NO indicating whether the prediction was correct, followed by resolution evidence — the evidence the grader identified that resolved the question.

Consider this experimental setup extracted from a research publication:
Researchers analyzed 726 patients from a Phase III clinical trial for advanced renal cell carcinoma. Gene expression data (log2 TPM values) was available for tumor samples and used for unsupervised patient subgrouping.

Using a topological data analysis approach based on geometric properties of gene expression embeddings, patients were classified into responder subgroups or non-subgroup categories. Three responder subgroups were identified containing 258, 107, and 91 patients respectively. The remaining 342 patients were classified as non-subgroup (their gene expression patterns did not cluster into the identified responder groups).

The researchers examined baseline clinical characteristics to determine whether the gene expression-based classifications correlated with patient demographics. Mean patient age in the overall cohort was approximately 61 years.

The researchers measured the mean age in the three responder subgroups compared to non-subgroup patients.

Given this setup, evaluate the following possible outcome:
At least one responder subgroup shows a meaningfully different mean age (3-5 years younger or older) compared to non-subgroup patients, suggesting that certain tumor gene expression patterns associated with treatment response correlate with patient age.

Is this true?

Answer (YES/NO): NO